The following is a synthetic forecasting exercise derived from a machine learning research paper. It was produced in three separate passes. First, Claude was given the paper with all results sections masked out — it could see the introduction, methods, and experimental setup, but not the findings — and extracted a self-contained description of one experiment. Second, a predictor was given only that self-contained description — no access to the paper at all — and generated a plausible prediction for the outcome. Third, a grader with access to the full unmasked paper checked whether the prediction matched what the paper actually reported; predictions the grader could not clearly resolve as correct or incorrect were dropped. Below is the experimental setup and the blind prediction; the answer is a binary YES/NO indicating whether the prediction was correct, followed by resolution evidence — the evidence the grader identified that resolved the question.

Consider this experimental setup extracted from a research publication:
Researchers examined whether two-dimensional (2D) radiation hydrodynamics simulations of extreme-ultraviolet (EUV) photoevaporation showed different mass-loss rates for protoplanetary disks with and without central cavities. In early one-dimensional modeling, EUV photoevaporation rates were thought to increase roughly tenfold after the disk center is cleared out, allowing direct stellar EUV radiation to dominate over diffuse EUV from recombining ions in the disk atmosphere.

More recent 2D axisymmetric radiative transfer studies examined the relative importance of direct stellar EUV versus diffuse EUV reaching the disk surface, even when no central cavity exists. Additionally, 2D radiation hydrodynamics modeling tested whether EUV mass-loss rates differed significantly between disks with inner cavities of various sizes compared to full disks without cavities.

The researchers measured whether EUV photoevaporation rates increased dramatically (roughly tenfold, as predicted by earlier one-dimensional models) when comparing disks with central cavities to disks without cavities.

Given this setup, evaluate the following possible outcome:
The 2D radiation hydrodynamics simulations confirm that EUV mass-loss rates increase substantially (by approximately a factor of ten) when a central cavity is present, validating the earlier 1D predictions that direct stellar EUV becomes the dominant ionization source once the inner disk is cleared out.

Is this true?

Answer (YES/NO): NO